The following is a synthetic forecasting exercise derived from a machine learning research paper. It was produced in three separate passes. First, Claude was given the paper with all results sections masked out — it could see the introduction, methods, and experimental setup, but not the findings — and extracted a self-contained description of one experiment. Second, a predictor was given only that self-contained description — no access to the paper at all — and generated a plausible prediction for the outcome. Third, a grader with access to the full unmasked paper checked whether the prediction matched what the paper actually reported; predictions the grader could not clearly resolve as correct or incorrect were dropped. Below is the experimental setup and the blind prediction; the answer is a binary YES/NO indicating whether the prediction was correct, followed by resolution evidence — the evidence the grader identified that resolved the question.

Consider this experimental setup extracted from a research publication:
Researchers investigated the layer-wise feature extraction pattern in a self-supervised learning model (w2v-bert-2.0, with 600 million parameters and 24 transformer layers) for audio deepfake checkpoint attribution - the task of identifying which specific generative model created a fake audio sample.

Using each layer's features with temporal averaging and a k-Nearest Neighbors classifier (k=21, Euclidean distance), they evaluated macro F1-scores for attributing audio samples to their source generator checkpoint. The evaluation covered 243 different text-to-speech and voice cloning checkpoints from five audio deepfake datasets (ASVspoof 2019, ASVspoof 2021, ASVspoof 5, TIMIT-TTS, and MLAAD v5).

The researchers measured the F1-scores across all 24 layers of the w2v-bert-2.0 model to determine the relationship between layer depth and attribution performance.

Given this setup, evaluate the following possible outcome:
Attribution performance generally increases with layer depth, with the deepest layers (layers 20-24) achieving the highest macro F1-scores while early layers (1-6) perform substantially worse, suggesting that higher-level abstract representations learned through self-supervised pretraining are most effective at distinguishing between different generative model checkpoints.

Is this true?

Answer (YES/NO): NO